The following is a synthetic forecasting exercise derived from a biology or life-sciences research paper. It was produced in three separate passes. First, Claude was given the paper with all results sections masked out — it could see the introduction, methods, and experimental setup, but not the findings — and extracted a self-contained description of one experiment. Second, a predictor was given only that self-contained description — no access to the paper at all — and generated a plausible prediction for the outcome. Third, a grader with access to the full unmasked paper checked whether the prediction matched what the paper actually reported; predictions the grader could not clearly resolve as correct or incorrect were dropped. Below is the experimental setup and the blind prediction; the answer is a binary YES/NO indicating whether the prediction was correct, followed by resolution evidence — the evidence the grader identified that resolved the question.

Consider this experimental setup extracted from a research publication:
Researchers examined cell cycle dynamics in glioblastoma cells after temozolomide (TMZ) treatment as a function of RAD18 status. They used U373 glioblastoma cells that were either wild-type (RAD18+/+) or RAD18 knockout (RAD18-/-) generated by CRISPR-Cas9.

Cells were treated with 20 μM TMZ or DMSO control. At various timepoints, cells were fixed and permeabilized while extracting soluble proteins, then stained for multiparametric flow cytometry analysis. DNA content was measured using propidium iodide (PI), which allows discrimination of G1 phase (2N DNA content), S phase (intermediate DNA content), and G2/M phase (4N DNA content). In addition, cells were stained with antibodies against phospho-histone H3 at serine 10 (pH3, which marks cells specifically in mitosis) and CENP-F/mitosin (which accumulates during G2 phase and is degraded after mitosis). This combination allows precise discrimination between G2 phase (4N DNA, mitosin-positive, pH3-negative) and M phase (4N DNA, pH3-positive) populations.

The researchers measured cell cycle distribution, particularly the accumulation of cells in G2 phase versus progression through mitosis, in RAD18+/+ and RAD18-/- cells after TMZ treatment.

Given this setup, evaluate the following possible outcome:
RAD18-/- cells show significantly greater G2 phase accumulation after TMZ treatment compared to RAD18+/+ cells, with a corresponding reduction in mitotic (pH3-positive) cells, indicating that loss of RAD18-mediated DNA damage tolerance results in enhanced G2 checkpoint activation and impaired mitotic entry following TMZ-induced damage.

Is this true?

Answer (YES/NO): YES